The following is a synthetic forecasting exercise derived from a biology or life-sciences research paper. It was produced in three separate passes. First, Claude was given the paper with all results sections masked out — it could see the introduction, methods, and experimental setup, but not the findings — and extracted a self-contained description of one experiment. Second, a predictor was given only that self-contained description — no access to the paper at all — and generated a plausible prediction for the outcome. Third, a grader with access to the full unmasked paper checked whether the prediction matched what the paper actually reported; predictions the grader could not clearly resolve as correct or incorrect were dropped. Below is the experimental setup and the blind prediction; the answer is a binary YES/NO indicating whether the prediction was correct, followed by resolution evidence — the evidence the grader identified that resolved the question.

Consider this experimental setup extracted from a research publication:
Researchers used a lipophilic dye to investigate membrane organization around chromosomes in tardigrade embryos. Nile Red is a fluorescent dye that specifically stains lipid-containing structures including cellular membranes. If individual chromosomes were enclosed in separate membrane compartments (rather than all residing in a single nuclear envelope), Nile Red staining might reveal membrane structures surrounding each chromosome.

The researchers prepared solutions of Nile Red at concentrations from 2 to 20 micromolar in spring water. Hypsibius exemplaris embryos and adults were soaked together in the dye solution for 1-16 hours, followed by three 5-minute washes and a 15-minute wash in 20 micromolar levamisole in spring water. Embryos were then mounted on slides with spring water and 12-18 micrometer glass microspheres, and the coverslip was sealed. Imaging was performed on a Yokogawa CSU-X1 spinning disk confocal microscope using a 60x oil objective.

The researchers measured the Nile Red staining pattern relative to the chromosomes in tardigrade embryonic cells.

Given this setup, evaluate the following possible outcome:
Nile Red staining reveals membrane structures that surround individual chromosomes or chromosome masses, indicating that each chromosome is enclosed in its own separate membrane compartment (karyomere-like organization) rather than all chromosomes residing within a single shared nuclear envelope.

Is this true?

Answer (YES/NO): NO